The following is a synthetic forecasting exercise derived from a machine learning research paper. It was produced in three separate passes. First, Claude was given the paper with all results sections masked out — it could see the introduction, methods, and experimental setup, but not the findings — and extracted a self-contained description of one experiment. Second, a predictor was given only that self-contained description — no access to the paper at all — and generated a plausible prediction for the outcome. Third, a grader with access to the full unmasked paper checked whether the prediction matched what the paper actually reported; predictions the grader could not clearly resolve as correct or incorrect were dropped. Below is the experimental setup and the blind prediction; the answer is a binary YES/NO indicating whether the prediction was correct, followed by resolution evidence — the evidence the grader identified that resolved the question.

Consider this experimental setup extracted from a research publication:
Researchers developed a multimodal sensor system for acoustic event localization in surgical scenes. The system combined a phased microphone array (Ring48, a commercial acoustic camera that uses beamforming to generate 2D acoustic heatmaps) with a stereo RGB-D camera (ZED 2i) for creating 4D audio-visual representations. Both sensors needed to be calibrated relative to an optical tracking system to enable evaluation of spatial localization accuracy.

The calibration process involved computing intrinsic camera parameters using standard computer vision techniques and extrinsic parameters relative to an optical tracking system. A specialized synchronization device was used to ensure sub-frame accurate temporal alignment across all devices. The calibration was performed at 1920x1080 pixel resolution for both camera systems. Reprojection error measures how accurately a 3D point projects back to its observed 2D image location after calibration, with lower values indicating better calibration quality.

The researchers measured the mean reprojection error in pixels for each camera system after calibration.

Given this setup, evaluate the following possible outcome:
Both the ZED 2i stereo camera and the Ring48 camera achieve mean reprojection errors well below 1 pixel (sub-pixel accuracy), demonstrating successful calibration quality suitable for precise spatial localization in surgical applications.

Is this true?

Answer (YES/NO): NO